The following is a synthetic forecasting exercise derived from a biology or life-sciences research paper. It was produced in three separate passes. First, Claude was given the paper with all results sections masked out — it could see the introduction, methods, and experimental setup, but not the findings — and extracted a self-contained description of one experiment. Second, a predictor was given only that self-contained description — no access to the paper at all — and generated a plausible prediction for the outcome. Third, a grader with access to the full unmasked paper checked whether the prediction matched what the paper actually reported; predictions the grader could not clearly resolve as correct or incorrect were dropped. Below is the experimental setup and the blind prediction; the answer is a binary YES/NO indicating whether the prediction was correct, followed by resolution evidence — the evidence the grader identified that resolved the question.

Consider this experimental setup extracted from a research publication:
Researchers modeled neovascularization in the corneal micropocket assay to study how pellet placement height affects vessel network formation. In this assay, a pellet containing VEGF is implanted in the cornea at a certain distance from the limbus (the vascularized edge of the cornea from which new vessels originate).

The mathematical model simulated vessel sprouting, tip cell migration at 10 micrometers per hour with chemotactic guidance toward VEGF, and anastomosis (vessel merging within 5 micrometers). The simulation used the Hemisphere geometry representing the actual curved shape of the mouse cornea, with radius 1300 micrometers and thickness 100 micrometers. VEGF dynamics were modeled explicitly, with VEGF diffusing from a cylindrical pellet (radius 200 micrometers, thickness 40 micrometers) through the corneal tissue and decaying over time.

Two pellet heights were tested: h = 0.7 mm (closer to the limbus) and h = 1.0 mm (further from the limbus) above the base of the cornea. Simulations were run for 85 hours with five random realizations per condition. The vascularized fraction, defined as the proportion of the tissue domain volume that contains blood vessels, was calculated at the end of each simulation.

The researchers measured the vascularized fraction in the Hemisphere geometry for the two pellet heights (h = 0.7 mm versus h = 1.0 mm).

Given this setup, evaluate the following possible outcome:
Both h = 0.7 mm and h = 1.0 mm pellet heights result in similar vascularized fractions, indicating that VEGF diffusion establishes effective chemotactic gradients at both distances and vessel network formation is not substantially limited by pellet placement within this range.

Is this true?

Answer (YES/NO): NO